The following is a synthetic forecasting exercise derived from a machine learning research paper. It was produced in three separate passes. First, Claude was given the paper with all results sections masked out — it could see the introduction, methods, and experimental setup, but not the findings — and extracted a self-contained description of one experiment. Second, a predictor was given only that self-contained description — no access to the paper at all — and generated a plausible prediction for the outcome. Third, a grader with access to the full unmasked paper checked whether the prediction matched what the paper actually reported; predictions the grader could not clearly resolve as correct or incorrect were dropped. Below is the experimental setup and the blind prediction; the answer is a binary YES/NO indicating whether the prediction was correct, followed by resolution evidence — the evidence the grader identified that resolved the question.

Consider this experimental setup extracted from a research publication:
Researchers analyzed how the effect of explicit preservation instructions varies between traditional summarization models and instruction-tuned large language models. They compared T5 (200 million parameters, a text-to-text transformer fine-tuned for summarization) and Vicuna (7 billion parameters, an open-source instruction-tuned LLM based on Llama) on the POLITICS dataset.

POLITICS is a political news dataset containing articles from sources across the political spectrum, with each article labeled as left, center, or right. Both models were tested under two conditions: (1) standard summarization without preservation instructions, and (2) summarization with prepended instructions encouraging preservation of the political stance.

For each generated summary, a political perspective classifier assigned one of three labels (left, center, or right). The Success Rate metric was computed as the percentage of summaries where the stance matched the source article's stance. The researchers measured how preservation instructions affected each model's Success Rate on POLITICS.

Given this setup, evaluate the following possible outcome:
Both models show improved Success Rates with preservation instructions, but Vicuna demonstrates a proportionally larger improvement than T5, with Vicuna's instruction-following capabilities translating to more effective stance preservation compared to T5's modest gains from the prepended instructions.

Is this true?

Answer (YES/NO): NO